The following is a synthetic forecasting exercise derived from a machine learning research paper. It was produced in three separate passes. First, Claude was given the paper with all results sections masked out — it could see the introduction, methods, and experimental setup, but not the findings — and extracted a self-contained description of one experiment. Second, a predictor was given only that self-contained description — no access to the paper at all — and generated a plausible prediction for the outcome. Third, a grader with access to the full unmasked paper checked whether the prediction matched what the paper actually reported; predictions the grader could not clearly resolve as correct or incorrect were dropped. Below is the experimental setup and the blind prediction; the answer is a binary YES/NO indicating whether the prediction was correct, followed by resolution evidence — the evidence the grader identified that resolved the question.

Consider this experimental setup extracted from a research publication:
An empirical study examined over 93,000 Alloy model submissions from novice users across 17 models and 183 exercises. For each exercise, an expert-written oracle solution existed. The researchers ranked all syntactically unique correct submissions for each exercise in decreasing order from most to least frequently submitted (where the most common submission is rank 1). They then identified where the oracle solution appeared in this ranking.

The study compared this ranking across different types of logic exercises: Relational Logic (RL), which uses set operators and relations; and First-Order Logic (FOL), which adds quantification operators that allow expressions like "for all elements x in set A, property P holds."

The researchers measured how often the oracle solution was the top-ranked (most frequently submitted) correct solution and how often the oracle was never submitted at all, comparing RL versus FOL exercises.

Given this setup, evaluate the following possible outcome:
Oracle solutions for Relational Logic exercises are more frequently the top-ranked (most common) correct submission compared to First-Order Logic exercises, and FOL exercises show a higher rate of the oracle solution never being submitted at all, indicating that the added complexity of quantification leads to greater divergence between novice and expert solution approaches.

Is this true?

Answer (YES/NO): YES